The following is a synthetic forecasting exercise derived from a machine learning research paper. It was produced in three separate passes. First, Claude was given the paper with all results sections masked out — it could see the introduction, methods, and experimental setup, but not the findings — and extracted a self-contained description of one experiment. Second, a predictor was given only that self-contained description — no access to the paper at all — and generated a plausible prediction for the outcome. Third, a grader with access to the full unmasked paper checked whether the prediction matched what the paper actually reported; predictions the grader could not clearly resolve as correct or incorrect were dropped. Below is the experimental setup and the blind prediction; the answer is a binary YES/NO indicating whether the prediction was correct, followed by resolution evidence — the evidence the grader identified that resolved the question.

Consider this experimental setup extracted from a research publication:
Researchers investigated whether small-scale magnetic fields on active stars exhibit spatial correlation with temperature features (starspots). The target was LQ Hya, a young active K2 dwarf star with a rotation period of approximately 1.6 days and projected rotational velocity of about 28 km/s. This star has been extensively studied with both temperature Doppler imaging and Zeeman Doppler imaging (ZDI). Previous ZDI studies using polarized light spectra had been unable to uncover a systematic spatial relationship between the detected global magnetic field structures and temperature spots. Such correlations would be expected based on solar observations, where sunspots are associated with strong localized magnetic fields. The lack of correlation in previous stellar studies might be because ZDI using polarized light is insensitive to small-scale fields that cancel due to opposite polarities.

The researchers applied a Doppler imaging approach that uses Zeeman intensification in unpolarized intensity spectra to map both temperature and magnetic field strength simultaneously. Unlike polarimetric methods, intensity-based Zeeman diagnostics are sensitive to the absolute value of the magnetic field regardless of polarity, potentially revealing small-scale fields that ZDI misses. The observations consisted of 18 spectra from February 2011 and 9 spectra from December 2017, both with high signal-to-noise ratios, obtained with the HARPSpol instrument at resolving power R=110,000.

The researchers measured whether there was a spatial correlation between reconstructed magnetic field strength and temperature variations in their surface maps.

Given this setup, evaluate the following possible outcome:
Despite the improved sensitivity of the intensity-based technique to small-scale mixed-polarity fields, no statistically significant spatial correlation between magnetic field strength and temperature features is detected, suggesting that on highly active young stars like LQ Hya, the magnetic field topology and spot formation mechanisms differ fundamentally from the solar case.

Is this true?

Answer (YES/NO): NO